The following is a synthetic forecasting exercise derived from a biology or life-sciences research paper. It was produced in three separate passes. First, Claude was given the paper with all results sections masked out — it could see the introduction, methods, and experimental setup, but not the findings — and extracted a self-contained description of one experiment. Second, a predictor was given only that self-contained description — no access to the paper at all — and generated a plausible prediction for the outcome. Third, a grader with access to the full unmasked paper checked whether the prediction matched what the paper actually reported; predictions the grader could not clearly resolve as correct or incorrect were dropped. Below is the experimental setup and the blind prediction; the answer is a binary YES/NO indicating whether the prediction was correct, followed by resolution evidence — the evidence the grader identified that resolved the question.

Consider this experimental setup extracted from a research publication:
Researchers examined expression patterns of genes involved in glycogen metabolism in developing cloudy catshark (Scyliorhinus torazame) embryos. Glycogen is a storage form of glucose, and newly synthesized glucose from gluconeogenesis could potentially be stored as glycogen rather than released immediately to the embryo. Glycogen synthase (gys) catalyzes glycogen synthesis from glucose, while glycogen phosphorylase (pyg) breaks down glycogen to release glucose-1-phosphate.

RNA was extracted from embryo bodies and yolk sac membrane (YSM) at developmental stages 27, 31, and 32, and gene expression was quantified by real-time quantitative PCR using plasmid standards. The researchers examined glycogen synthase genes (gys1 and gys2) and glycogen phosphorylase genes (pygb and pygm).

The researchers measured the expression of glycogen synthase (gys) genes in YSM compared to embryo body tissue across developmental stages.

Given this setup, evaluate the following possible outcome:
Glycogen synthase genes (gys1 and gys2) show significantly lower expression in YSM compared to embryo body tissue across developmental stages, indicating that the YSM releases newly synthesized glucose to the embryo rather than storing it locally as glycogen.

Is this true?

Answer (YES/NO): NO